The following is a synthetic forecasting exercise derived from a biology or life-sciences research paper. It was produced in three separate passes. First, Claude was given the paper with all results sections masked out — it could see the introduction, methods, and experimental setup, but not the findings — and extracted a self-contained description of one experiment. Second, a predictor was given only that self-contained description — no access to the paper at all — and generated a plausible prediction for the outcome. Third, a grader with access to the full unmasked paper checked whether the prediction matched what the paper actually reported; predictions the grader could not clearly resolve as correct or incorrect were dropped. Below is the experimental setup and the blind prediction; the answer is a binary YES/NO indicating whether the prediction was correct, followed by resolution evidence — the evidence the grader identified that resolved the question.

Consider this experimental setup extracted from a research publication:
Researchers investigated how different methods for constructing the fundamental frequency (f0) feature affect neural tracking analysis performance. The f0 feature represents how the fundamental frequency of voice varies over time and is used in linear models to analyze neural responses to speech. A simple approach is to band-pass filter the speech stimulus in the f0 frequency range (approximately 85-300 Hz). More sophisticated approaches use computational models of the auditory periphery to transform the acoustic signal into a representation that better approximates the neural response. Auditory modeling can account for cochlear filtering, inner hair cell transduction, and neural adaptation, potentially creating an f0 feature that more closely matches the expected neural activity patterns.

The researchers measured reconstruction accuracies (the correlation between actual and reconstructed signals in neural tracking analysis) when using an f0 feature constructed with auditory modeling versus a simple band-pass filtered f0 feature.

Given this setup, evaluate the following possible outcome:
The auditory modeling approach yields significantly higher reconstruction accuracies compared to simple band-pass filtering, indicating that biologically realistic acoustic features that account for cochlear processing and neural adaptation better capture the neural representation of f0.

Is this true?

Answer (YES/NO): YES